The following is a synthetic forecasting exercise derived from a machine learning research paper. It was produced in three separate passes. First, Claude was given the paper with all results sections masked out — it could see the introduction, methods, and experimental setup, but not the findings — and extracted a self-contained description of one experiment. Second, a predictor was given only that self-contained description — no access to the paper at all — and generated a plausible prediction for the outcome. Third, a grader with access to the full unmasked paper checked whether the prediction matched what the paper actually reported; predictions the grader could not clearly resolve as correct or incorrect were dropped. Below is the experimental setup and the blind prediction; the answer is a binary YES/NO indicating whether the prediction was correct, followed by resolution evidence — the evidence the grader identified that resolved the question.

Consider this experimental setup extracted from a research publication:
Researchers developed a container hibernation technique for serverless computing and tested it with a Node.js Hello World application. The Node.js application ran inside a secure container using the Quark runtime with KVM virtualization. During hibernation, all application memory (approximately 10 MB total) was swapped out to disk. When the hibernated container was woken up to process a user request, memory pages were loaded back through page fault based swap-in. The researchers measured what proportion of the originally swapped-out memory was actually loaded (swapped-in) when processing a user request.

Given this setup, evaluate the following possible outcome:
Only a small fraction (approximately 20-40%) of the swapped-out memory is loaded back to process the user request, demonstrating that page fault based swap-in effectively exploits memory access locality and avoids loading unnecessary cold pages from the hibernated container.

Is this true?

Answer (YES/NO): YES